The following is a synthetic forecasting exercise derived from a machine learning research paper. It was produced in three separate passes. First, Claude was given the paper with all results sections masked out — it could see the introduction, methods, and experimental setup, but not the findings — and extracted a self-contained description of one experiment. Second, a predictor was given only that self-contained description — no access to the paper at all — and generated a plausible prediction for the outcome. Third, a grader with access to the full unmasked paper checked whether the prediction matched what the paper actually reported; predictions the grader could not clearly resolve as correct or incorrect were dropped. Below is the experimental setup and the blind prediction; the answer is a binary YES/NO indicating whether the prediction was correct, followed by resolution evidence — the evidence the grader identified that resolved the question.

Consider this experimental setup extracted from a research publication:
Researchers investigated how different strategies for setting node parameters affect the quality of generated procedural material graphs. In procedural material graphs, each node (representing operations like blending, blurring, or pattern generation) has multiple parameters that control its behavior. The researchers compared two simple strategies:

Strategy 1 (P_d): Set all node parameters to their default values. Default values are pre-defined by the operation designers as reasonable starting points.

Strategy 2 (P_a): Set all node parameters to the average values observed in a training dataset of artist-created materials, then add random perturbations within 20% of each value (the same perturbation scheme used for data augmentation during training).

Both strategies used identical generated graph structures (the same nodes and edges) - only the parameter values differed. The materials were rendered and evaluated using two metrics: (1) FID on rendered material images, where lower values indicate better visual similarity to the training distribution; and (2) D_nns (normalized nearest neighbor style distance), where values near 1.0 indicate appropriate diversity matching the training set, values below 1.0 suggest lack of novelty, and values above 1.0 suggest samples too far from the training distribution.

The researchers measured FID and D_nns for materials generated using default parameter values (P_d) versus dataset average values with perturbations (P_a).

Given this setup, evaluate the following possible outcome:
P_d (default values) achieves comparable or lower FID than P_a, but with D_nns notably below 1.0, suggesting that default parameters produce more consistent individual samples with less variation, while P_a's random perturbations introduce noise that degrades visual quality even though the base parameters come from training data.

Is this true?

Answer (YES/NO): NO